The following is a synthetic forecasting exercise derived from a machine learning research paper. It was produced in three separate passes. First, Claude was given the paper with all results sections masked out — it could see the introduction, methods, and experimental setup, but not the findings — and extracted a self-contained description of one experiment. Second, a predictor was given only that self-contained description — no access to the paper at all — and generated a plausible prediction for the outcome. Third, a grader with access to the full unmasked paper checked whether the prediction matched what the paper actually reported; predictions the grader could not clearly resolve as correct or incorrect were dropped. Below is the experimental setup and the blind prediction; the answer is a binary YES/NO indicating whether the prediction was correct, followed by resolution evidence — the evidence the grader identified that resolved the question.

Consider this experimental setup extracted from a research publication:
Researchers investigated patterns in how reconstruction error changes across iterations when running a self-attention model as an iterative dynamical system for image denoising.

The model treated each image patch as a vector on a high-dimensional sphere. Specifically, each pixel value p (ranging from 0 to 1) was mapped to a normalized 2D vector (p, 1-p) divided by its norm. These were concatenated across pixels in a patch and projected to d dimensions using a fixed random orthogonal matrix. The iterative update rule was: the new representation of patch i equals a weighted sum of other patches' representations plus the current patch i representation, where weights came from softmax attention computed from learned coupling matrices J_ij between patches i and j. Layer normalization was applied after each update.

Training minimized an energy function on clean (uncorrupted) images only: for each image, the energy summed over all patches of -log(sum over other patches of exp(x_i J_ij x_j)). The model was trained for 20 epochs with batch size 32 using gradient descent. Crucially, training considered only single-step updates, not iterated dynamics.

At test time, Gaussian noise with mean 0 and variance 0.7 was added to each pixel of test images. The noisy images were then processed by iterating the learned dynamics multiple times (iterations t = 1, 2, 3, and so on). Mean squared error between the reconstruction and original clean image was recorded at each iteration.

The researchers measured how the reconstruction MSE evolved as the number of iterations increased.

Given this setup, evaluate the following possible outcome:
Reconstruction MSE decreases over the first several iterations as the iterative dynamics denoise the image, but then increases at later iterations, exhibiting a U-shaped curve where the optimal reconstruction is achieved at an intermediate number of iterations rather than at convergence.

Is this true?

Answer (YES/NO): YES